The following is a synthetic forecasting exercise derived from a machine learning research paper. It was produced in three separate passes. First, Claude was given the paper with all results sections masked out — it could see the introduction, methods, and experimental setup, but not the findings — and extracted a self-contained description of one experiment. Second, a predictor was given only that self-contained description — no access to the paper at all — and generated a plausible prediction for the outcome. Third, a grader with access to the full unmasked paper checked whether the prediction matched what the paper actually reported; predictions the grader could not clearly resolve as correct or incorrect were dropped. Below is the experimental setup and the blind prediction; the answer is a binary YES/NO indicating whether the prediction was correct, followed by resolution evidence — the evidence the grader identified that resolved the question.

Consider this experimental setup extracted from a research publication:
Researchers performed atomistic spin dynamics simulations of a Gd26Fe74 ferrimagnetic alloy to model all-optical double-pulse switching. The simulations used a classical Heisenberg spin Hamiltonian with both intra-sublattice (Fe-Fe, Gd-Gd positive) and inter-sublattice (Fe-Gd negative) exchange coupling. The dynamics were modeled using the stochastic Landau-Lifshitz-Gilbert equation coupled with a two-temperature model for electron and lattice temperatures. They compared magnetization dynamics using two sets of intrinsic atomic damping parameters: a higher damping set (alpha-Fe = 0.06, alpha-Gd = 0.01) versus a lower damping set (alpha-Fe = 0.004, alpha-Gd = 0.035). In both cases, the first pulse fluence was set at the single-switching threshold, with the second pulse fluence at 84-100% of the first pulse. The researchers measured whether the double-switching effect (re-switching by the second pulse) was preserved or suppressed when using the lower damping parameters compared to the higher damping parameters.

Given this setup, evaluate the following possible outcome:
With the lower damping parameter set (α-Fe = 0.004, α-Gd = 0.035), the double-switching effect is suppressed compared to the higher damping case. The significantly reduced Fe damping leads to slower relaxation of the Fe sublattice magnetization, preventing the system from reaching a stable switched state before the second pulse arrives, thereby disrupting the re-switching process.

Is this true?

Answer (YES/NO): YES